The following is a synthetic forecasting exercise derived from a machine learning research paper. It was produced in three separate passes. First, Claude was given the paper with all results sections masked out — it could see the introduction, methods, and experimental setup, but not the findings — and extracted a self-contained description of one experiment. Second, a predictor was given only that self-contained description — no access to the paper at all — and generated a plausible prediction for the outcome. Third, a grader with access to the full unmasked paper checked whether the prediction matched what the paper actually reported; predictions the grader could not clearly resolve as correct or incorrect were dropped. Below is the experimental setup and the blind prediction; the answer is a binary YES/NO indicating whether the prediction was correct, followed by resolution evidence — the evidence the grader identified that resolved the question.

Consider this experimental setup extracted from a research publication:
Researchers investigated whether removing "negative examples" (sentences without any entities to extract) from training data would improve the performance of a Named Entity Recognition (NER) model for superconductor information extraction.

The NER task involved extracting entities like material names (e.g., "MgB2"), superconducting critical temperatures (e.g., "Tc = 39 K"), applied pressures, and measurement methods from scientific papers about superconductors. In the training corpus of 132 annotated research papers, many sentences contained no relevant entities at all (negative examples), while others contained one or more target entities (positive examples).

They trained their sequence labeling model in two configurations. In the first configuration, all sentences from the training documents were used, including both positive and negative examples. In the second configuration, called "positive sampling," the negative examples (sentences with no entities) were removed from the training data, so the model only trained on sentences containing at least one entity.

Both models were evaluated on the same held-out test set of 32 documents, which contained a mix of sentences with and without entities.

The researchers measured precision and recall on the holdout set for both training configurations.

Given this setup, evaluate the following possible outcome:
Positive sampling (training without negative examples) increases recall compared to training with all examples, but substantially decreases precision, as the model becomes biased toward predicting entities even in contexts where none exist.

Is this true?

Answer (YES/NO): NO